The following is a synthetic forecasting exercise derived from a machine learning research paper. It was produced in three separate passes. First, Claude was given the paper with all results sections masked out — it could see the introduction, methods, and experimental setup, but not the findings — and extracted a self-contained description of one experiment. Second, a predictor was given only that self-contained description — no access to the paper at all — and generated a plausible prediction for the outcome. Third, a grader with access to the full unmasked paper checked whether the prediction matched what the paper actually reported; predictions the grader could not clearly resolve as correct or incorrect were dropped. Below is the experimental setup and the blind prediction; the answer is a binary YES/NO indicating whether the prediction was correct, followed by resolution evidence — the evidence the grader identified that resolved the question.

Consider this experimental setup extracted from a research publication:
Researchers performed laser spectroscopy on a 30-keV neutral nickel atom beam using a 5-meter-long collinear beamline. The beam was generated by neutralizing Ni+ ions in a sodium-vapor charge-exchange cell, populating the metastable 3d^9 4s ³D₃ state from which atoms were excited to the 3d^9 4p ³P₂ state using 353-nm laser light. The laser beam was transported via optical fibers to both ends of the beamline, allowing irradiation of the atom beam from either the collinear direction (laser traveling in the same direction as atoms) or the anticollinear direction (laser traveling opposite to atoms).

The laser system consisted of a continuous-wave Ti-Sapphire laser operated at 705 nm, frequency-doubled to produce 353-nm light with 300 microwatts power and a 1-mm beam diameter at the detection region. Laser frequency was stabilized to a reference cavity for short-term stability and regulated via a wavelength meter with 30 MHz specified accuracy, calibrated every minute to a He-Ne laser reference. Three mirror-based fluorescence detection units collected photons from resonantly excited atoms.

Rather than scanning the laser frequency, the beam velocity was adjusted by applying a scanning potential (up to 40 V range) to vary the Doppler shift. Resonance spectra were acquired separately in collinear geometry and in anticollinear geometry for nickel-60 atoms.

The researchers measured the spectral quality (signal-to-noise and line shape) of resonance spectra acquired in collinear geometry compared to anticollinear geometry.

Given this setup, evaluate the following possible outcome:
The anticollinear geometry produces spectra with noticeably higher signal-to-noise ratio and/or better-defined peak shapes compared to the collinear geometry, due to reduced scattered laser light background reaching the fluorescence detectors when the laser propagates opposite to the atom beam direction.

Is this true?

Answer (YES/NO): NO